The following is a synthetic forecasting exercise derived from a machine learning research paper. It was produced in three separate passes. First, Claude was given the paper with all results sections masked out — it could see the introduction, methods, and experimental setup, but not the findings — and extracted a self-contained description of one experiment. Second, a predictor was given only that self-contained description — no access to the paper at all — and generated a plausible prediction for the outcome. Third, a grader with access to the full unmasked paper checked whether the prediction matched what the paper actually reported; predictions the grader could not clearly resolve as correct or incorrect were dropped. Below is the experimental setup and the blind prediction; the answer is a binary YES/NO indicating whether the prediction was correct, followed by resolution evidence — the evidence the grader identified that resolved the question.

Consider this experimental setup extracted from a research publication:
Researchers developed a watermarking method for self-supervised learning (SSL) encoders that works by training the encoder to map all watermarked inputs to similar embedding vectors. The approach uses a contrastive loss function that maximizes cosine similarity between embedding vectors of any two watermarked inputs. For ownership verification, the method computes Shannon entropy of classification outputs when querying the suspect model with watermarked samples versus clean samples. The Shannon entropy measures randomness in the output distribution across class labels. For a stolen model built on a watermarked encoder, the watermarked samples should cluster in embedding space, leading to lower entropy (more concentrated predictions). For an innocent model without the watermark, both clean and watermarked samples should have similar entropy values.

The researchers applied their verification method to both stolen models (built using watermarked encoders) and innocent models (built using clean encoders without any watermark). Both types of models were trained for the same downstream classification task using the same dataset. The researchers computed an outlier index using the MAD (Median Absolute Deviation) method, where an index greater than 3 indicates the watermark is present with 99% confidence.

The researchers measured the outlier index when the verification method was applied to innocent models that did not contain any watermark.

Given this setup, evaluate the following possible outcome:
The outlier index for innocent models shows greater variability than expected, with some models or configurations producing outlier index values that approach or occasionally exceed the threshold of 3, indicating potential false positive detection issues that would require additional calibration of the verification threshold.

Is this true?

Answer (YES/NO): NO